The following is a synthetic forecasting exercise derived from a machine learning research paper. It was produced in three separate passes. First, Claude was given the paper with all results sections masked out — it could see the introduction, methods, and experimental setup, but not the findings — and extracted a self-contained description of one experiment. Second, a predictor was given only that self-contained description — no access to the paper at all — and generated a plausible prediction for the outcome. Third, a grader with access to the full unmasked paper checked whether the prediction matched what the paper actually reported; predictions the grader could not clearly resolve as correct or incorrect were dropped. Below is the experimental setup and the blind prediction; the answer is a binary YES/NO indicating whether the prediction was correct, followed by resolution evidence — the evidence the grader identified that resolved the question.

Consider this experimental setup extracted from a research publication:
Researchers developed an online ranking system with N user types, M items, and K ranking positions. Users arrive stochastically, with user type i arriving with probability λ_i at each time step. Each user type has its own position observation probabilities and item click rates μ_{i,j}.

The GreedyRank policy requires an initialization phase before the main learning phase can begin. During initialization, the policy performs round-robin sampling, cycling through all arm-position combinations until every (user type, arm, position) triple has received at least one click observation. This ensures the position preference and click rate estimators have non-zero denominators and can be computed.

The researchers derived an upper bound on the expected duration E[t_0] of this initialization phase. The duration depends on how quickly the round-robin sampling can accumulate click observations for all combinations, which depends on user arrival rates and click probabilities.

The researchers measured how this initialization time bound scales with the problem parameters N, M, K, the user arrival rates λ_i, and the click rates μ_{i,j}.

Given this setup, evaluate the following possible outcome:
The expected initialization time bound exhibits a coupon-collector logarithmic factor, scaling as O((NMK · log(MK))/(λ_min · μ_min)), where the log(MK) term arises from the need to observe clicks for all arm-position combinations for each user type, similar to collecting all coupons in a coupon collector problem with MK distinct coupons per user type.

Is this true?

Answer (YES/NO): NO